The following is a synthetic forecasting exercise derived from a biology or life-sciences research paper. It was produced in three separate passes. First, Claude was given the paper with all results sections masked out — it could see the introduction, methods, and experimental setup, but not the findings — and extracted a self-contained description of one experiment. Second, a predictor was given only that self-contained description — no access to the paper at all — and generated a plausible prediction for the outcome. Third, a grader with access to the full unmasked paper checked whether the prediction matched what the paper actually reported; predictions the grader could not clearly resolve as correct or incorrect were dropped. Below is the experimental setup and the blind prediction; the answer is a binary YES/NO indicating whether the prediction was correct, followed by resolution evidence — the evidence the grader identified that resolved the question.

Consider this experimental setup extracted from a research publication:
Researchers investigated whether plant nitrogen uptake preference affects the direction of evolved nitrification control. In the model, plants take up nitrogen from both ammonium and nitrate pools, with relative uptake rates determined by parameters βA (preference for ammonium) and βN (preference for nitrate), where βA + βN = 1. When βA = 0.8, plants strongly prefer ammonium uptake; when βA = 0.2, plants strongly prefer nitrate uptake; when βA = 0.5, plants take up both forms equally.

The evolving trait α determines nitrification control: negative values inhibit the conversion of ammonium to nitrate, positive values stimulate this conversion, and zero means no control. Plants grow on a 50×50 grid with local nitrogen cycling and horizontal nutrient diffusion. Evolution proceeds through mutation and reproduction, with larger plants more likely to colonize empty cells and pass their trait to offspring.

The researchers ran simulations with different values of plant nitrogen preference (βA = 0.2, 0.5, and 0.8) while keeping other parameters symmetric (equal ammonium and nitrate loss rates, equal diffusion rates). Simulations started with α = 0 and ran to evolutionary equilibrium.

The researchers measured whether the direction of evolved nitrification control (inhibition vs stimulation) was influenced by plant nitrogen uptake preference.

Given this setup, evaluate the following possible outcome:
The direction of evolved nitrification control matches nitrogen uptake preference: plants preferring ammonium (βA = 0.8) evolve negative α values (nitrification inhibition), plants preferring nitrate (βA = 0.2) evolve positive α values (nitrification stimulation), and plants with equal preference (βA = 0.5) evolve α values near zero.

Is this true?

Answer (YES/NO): YES